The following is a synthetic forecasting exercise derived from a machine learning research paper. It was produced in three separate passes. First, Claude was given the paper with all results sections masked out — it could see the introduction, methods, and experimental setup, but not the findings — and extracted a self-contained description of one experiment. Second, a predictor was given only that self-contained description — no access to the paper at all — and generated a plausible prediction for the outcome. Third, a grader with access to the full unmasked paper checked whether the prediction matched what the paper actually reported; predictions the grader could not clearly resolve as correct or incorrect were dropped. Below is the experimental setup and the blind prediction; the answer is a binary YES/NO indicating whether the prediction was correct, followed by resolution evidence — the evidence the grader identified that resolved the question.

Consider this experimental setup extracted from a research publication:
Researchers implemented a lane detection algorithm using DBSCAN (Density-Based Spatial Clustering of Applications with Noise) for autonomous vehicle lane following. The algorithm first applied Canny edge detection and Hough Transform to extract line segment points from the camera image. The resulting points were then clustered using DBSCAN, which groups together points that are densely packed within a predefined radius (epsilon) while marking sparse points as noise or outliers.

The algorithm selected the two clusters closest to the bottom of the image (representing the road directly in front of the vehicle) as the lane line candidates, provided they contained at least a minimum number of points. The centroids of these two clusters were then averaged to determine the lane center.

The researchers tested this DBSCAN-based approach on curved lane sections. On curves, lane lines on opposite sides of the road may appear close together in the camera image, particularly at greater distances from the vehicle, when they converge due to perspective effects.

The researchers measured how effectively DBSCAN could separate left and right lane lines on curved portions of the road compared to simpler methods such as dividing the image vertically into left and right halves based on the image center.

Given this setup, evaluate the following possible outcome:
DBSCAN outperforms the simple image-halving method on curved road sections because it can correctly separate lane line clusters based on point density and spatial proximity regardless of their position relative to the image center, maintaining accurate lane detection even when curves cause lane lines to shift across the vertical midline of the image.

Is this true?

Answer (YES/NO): YES